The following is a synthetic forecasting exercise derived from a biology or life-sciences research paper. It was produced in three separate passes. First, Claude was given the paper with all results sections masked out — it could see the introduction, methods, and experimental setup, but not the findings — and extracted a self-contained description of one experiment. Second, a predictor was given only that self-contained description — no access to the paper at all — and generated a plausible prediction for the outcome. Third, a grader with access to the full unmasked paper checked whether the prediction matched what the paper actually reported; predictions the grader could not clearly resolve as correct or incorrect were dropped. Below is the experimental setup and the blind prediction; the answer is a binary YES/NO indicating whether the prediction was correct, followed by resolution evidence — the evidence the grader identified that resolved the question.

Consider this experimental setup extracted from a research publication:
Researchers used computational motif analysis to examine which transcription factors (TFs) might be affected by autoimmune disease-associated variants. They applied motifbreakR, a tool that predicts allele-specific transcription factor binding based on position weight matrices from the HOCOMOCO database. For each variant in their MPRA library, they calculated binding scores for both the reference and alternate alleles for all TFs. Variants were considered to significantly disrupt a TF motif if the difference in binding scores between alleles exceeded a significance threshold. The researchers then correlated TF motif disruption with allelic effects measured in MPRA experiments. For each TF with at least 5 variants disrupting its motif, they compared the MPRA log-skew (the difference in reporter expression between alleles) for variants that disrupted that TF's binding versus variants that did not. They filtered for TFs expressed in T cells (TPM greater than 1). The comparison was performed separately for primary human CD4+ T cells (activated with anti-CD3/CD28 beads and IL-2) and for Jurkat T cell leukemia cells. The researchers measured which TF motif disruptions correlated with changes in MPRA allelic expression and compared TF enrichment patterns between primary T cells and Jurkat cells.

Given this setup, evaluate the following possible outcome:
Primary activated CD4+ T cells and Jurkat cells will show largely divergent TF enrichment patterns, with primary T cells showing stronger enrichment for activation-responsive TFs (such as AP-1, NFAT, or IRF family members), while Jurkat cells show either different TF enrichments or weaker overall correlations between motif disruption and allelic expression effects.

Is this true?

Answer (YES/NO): YES